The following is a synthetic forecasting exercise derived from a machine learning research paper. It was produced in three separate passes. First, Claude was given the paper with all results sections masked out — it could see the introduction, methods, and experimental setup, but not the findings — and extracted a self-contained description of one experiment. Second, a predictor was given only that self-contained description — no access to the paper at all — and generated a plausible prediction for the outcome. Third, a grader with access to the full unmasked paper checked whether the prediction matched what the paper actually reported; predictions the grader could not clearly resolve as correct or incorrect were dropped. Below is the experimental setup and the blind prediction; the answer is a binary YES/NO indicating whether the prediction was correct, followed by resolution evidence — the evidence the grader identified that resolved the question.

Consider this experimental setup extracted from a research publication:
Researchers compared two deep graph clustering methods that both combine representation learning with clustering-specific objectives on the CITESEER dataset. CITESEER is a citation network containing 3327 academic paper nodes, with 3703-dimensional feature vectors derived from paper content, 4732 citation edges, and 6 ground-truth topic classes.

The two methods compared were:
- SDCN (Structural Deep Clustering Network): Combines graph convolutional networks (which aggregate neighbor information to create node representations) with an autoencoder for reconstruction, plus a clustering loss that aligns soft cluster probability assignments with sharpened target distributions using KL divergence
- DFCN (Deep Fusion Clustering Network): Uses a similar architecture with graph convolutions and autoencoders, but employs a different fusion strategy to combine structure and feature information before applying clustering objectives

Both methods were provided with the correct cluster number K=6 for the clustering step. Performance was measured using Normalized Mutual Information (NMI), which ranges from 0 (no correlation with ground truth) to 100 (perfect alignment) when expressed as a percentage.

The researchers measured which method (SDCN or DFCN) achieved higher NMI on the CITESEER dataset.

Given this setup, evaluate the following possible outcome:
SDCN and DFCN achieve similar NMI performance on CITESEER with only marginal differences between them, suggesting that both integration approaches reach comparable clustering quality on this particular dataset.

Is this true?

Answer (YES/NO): NO